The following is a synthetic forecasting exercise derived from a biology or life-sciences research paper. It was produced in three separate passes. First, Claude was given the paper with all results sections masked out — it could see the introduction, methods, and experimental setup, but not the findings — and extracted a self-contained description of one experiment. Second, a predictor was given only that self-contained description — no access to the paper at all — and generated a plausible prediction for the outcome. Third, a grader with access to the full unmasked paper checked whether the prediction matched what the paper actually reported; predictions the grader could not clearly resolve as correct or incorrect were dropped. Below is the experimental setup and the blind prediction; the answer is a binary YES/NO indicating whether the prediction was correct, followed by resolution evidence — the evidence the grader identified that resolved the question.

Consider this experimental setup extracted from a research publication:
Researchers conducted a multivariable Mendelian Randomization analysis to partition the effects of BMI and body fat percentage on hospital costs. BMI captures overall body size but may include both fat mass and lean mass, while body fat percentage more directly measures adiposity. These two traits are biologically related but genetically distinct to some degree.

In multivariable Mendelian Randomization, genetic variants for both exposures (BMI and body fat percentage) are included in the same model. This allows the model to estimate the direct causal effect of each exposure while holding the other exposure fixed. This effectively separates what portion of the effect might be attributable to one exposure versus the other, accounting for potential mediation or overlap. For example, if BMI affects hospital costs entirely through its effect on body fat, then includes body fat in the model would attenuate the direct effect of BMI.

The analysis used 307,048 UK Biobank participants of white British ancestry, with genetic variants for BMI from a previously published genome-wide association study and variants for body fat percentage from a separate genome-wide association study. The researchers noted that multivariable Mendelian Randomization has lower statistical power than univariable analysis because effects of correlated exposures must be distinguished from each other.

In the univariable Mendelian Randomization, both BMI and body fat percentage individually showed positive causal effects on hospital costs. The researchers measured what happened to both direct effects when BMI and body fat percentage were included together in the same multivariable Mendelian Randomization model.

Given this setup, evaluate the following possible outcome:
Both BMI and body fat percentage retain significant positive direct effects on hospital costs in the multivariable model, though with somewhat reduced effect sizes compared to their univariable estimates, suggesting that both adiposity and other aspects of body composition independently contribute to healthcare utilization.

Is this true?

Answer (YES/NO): NO